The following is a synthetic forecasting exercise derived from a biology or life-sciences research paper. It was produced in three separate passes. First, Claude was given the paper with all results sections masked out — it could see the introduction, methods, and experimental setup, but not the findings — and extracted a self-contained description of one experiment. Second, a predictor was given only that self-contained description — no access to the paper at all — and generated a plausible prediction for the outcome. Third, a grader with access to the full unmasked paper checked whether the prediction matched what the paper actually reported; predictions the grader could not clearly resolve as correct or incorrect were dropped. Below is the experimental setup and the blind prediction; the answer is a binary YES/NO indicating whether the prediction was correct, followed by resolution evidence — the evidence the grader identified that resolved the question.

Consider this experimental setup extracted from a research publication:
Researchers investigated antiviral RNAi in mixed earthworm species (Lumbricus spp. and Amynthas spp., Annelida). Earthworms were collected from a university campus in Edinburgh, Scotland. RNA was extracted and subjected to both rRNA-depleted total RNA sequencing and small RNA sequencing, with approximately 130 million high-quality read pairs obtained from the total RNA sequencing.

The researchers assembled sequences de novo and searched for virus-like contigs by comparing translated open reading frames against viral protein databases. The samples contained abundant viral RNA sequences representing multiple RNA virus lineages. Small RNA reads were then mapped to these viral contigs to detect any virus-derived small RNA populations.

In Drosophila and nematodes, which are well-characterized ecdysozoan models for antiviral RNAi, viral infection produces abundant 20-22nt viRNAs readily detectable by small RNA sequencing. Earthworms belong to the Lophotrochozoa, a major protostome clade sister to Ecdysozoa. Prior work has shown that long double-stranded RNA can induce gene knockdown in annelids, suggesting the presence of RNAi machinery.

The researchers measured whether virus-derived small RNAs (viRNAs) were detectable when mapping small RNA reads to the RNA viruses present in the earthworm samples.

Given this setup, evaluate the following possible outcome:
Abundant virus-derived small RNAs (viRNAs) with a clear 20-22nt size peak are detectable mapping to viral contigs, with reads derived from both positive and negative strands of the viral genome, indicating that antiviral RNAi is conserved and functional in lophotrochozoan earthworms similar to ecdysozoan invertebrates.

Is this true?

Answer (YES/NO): NO